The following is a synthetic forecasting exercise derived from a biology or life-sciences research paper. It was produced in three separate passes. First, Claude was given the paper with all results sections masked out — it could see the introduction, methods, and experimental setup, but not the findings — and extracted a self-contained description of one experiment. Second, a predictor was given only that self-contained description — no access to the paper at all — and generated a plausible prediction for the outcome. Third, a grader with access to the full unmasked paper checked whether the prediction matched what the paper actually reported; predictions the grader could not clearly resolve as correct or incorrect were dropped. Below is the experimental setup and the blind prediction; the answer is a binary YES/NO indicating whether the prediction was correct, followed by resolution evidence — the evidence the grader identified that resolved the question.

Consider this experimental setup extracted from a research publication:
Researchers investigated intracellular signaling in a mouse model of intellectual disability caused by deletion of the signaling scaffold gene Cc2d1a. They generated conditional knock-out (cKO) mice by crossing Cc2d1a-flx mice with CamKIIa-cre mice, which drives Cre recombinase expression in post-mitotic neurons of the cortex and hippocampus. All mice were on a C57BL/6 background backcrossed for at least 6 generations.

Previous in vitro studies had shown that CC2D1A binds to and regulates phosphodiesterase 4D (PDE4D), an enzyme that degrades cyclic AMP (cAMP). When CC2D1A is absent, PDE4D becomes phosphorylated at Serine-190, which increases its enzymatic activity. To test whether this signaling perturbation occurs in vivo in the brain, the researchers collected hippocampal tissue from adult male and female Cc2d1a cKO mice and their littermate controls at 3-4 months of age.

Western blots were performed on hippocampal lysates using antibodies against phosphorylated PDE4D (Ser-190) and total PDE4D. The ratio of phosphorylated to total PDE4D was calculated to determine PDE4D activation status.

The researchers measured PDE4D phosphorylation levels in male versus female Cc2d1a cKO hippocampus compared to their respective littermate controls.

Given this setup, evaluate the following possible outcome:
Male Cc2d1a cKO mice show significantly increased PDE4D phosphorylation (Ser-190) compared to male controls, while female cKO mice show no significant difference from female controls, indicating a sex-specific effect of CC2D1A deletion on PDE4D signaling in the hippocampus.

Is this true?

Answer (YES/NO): YES